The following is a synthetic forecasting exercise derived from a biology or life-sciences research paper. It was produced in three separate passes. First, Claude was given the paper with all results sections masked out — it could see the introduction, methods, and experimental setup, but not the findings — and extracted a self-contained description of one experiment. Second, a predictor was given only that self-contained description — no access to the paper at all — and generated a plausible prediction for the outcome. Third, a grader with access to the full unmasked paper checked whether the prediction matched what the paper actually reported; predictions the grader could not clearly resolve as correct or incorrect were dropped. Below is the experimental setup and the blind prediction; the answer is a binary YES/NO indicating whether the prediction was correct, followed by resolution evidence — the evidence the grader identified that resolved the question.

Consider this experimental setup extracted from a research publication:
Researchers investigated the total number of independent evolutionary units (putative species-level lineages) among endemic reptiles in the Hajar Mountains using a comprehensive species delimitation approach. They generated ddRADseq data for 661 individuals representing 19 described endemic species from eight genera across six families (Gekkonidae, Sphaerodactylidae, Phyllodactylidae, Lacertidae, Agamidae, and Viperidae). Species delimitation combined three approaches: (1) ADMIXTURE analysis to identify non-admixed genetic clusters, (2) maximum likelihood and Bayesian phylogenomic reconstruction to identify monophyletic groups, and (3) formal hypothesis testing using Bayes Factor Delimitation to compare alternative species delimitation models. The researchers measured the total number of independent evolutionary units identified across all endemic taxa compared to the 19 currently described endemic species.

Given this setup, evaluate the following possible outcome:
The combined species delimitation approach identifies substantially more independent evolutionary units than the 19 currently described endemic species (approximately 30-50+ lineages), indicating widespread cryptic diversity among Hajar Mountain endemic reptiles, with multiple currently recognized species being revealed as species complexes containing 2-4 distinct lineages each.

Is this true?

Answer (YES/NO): NO